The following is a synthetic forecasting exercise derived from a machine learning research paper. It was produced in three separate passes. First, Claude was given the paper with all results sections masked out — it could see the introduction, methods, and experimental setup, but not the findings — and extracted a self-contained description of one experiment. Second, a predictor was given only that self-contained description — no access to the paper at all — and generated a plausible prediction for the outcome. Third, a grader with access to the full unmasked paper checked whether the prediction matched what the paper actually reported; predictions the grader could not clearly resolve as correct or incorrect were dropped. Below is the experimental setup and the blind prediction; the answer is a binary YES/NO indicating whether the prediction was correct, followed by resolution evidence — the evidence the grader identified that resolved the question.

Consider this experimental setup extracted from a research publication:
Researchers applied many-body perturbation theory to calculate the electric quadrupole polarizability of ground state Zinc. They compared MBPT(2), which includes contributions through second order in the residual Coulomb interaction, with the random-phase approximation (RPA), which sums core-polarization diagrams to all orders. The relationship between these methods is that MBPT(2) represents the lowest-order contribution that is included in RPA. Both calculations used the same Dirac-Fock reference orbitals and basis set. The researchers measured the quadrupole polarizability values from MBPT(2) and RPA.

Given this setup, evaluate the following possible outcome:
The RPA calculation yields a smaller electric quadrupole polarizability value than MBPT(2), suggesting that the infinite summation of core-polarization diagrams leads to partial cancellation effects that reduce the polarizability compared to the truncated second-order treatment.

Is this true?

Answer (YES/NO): NO